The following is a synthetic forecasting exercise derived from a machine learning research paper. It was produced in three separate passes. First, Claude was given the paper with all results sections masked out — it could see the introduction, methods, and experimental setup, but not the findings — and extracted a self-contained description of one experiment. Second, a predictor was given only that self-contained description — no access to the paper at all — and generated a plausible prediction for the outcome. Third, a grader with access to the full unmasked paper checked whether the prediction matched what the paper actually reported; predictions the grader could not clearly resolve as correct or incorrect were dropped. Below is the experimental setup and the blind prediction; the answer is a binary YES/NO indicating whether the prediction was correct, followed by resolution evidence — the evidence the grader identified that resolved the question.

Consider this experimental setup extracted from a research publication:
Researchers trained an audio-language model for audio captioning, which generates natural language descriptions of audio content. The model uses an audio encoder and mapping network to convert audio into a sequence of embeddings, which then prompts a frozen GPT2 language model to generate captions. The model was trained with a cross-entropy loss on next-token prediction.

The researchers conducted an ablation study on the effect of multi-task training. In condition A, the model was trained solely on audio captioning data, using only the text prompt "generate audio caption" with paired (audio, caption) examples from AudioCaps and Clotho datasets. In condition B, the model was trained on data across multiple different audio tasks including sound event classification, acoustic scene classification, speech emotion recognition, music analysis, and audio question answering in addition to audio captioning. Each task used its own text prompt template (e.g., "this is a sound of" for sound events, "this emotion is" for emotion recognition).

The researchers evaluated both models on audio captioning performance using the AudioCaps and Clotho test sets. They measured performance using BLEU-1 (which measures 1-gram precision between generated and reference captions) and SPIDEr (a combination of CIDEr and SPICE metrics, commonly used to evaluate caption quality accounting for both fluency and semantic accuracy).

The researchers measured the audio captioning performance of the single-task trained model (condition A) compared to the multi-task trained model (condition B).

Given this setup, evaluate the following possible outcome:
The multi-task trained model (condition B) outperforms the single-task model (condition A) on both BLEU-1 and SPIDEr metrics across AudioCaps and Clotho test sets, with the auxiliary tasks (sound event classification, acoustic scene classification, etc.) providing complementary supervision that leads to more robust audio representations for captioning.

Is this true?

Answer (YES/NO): YES